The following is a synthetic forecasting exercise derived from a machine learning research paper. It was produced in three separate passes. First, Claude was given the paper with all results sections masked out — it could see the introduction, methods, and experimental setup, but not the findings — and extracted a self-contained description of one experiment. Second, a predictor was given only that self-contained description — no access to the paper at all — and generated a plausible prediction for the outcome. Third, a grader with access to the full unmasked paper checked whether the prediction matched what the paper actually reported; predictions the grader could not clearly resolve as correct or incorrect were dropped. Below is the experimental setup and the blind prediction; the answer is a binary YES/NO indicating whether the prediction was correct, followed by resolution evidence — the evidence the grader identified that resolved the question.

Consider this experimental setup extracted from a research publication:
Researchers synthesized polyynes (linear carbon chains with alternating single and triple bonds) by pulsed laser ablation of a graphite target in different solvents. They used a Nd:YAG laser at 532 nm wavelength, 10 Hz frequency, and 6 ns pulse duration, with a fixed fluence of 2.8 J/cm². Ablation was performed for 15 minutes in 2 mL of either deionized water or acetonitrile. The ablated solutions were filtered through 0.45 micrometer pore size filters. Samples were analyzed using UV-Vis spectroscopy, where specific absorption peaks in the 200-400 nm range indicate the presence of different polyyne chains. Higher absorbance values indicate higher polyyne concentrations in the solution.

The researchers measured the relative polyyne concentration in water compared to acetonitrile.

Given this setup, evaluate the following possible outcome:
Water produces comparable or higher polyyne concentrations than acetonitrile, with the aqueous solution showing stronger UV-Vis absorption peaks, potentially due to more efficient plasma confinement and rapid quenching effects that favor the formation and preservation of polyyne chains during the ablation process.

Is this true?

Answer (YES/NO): NO